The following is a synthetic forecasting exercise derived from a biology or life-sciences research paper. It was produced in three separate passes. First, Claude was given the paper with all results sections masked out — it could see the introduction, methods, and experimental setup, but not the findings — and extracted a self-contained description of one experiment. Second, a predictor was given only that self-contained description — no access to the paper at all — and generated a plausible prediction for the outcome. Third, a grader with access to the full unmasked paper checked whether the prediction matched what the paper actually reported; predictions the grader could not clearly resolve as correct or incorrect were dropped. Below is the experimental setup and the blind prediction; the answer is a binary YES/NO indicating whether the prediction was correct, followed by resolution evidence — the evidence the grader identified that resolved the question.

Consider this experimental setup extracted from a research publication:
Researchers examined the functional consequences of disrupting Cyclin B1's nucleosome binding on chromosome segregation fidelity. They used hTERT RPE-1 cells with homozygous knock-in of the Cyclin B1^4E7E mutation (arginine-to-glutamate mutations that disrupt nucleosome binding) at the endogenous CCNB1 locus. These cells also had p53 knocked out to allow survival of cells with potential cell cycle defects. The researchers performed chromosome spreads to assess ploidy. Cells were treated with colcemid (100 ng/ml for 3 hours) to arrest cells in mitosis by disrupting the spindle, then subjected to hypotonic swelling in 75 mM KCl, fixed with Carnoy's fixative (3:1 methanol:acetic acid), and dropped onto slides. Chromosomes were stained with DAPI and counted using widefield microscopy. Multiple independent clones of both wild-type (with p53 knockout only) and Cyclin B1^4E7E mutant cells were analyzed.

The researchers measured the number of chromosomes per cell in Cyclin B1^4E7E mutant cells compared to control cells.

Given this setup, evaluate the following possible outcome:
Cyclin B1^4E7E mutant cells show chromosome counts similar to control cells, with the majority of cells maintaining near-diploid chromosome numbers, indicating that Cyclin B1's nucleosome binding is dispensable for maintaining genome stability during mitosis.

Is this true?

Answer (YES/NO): NO